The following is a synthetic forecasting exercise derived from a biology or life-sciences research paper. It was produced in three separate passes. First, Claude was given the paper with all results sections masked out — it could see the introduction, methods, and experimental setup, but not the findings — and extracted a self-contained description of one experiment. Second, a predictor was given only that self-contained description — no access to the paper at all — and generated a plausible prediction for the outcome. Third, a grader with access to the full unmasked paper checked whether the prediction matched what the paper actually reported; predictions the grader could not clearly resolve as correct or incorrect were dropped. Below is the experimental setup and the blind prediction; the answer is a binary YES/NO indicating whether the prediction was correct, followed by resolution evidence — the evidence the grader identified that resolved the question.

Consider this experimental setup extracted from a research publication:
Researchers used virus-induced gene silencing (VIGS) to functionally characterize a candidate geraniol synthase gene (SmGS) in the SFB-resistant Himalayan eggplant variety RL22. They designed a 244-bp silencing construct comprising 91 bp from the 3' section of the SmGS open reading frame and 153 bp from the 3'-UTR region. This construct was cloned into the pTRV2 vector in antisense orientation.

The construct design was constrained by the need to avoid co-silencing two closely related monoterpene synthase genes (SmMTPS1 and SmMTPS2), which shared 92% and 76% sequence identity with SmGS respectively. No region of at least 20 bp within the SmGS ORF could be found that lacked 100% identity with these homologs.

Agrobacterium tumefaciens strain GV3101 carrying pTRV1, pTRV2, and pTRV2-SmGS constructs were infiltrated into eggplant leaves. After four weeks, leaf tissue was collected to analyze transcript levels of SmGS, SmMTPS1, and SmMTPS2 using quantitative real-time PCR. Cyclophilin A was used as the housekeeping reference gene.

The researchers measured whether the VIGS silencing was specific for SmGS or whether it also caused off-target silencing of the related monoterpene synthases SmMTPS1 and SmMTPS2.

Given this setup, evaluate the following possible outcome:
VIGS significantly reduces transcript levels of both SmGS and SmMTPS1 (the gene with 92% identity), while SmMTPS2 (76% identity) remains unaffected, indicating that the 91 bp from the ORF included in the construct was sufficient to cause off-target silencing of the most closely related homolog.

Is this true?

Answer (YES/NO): NO